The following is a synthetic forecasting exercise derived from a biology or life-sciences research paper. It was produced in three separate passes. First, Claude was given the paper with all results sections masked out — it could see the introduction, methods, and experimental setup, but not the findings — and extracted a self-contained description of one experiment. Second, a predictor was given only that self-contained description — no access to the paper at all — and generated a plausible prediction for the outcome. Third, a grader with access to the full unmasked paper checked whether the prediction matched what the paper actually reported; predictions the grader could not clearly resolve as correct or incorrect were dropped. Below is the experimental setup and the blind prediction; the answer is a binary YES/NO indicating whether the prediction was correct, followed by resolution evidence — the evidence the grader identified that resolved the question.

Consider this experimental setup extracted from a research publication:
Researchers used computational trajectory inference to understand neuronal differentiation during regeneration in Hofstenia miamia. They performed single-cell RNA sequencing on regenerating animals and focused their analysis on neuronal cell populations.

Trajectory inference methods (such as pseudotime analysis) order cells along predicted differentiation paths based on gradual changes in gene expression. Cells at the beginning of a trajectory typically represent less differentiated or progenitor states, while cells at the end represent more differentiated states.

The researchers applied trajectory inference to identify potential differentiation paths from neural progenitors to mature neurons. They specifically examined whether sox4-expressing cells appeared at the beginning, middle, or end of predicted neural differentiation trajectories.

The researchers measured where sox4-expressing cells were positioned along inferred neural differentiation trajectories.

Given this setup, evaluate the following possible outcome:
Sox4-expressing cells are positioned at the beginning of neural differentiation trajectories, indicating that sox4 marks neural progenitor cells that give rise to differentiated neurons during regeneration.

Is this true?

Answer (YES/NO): YES